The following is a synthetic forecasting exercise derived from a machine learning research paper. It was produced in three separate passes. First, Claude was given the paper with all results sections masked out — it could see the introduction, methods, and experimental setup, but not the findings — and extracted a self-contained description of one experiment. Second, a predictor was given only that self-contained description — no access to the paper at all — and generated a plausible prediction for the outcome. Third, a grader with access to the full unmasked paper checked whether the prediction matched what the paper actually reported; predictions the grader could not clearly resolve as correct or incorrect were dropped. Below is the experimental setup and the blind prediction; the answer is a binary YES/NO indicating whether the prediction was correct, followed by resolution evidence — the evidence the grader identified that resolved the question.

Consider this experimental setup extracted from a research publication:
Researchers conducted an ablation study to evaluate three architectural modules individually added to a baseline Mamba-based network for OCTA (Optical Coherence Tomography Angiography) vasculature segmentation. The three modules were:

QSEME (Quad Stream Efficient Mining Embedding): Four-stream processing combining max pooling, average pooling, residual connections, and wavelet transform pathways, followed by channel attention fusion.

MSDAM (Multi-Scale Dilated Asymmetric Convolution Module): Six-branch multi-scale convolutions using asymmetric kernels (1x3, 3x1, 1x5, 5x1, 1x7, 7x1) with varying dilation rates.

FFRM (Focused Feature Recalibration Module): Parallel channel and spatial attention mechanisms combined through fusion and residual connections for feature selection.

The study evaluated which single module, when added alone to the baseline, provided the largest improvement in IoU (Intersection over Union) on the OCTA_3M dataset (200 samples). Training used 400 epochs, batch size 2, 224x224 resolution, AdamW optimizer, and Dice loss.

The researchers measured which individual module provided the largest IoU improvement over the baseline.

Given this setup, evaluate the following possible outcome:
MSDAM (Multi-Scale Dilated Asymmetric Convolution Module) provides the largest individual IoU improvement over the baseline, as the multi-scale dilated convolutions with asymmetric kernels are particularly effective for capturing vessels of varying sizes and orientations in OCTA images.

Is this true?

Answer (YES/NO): NO